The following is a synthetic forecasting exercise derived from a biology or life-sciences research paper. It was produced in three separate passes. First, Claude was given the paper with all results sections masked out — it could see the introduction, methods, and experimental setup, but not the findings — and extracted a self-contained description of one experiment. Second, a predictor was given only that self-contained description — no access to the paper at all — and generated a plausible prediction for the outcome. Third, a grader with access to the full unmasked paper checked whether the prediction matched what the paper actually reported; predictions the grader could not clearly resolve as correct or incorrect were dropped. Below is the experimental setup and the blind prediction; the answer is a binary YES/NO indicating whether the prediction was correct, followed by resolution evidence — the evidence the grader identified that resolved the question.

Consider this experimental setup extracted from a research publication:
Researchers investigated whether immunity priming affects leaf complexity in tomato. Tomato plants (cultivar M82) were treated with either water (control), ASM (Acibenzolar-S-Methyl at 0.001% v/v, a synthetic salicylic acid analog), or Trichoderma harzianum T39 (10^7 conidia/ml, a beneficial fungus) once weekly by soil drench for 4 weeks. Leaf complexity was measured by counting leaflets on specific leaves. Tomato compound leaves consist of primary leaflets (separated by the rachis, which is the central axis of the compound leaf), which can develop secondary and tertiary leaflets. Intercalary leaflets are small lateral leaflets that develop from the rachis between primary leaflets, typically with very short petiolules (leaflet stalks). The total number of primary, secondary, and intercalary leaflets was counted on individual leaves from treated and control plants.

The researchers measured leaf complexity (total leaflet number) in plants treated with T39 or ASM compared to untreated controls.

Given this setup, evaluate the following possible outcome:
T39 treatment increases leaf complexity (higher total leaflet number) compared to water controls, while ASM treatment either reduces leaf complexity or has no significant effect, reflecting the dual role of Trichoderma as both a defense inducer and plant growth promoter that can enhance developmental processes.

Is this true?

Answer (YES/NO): YES